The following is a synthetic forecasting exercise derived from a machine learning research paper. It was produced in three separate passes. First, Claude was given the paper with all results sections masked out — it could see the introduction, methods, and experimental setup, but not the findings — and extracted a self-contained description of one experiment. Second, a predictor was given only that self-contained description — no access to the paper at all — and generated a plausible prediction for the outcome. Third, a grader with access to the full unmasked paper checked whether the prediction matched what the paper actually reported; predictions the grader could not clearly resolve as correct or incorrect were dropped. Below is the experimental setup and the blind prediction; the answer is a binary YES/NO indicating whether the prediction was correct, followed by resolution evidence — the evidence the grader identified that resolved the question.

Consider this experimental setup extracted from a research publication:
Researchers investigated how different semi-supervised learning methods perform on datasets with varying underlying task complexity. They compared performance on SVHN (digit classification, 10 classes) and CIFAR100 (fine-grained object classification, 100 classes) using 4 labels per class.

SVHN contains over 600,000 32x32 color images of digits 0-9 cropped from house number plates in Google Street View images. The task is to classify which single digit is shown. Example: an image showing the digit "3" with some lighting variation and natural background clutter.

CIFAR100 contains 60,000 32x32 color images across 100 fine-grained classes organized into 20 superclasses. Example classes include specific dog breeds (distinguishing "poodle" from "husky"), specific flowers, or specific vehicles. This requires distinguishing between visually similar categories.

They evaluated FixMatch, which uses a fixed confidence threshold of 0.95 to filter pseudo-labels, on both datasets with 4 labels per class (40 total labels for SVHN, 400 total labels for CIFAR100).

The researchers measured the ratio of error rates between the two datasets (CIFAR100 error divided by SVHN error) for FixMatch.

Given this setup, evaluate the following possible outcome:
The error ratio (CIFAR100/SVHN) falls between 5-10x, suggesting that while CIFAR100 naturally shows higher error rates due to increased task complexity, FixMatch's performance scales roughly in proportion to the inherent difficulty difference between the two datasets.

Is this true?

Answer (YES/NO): NO